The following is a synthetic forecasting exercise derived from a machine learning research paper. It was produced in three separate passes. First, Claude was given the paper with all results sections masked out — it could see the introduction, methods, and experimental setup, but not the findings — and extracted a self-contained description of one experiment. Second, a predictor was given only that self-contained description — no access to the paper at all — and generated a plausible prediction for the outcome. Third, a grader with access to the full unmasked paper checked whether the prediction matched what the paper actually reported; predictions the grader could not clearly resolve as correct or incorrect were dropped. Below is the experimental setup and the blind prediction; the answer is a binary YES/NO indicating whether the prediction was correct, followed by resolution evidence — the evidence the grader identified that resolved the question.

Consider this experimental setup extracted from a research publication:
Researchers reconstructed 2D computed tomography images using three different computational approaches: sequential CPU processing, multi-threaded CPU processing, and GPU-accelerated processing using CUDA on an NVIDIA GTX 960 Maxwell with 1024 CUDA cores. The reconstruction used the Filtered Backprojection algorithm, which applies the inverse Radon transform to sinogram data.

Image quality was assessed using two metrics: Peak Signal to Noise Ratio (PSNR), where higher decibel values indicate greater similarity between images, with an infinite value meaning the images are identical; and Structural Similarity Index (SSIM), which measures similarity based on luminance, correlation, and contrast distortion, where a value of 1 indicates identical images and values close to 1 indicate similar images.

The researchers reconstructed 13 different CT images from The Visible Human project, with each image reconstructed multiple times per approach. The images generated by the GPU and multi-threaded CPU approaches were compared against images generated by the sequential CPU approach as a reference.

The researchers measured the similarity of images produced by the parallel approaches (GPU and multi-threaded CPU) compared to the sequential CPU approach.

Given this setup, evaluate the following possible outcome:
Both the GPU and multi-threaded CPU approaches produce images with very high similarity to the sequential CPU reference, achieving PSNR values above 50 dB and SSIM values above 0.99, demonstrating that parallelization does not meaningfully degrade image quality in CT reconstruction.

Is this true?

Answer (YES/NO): NO